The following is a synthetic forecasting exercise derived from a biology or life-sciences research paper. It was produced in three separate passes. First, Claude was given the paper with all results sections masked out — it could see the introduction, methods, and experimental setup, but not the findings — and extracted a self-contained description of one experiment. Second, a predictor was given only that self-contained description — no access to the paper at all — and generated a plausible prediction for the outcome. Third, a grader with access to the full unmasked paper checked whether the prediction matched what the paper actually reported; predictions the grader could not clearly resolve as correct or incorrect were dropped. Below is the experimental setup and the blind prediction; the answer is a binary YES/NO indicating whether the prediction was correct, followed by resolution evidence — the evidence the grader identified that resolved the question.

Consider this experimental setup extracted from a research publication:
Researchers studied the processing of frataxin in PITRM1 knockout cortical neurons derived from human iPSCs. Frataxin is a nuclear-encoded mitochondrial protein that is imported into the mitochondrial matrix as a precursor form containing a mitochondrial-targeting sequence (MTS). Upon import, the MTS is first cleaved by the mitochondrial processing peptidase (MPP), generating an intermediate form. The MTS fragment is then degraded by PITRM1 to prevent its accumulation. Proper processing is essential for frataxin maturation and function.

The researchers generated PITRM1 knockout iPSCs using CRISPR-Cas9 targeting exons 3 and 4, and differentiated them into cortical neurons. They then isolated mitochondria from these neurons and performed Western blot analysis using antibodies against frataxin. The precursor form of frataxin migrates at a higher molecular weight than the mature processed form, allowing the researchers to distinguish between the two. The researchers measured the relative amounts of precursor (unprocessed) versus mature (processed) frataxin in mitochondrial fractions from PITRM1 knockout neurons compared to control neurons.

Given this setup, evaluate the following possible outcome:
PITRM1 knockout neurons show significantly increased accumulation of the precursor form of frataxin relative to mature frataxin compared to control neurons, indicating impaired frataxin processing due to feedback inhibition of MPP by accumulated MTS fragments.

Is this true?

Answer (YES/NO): YES